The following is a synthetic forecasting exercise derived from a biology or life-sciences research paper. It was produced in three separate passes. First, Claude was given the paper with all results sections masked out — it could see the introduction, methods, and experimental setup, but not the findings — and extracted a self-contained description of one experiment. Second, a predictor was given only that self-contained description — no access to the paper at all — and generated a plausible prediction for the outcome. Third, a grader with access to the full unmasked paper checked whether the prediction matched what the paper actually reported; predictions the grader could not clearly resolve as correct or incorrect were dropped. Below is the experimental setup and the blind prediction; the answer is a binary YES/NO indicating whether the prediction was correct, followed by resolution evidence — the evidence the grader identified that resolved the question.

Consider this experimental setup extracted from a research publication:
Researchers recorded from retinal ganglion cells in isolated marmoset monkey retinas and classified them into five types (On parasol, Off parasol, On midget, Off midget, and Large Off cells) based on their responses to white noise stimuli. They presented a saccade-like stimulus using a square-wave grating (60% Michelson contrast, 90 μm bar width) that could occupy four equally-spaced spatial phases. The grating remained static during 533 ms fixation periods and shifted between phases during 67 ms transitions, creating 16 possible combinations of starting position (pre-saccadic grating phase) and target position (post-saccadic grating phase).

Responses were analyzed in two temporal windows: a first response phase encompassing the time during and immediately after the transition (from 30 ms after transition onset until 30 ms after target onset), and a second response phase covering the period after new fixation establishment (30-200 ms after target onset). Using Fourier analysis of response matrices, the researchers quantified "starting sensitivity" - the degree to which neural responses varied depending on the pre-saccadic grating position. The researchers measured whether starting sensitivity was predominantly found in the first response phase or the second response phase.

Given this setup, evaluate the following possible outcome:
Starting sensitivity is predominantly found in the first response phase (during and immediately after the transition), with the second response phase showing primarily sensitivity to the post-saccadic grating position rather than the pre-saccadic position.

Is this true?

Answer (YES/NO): YES